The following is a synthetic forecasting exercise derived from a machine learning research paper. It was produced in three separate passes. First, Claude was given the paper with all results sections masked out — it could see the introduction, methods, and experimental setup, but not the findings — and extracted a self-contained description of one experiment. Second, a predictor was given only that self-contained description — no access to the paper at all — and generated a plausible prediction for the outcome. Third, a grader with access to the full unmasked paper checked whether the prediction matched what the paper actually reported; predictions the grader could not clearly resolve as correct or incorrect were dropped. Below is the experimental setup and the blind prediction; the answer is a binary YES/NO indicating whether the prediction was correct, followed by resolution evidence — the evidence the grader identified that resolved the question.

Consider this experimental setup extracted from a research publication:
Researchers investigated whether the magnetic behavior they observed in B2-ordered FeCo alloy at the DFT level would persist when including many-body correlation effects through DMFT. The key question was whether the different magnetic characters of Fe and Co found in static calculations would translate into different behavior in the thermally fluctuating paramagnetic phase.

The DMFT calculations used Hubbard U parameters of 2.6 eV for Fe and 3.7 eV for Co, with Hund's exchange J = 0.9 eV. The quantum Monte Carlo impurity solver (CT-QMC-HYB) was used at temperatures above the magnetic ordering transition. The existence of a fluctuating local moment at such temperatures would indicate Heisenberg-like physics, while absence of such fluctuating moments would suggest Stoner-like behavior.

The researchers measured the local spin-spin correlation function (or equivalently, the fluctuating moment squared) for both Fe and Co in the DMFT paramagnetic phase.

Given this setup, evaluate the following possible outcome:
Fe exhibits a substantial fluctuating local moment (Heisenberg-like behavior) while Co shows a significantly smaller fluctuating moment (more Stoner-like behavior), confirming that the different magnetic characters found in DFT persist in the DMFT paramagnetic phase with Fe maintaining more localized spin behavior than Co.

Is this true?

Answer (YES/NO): NO